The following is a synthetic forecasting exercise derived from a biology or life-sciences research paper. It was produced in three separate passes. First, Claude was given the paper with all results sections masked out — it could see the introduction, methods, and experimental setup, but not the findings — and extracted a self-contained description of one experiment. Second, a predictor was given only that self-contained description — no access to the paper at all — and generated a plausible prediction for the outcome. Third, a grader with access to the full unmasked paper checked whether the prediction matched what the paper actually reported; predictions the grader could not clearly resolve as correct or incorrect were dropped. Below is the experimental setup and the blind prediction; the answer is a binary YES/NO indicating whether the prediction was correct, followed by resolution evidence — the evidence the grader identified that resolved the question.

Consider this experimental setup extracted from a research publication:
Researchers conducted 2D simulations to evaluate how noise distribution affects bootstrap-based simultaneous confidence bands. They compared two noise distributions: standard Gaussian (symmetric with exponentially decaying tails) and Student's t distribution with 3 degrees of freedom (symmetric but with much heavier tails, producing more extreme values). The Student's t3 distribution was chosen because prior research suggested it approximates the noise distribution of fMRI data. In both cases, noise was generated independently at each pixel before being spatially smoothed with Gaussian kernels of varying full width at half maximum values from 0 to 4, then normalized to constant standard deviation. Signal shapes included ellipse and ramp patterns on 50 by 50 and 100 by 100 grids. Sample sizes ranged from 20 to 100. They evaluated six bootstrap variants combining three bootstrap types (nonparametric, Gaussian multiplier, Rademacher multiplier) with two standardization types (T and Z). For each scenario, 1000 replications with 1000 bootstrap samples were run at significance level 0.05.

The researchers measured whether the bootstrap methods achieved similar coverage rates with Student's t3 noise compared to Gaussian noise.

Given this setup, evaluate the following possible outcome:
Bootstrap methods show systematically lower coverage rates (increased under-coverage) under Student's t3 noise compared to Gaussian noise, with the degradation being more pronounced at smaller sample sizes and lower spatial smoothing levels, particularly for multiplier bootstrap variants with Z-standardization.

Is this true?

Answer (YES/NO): NO